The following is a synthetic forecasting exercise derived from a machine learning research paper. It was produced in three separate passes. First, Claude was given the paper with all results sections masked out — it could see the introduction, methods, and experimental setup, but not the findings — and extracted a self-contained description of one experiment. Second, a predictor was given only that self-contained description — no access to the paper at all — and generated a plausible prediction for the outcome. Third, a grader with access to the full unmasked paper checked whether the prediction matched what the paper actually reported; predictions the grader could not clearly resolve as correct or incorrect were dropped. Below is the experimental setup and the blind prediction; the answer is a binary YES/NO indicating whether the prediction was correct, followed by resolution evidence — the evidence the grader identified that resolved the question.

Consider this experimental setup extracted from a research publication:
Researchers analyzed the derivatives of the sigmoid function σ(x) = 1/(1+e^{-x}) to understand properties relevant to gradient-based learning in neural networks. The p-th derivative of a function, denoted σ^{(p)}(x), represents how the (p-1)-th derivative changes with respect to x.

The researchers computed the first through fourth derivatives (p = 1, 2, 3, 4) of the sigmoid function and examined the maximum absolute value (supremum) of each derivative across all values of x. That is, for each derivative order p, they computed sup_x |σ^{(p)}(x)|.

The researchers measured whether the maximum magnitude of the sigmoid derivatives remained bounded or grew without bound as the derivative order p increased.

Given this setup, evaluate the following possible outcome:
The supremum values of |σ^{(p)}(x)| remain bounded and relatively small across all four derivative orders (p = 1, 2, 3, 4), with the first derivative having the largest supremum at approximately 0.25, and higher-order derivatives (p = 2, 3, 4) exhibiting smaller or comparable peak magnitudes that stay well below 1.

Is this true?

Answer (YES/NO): NO